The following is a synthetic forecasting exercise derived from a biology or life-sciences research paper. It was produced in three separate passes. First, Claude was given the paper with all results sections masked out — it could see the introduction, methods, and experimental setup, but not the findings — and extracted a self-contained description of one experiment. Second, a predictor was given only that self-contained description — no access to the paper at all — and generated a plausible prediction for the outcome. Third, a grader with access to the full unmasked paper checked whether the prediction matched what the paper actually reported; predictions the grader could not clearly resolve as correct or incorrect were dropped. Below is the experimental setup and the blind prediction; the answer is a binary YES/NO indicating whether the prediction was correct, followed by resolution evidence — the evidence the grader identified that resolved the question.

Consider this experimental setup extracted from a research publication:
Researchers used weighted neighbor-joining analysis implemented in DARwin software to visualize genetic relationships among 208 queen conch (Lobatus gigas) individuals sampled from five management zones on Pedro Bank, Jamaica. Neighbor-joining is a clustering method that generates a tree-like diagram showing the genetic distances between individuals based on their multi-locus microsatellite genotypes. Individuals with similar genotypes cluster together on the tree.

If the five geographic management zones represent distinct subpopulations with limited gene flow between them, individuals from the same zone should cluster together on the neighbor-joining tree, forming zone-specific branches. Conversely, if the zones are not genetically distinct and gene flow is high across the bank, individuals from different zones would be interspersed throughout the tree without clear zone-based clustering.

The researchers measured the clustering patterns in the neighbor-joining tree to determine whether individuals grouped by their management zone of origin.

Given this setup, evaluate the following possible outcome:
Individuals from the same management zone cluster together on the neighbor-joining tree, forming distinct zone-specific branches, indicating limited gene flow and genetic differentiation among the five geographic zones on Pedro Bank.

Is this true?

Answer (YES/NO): NO